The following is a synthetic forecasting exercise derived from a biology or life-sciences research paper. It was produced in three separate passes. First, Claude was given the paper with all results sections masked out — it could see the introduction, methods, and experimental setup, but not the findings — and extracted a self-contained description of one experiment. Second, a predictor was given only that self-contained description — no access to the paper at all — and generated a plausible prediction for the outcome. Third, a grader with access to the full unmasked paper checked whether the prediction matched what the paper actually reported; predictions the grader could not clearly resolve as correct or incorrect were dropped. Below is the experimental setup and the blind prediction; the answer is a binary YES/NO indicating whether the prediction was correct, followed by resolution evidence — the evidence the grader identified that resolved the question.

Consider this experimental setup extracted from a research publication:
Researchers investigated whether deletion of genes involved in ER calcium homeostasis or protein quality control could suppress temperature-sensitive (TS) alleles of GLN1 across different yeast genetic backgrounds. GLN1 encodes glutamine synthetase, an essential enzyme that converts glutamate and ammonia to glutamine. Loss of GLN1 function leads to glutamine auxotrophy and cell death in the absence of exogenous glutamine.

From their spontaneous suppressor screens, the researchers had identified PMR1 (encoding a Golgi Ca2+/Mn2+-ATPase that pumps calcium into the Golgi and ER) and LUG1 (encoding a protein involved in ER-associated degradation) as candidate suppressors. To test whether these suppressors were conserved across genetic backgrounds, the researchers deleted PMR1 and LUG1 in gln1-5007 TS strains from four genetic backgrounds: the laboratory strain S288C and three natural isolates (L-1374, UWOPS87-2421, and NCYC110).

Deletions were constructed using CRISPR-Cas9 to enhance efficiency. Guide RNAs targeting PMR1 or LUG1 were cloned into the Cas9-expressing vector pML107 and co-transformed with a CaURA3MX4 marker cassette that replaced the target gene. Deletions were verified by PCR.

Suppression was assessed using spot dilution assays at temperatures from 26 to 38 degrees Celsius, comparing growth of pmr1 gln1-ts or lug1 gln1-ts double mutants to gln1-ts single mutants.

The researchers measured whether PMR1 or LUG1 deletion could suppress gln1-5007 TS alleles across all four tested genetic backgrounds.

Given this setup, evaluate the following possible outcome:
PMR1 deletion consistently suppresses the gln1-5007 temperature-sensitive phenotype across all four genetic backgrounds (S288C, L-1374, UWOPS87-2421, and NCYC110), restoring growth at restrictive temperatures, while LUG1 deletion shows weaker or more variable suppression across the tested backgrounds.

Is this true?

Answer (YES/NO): NO